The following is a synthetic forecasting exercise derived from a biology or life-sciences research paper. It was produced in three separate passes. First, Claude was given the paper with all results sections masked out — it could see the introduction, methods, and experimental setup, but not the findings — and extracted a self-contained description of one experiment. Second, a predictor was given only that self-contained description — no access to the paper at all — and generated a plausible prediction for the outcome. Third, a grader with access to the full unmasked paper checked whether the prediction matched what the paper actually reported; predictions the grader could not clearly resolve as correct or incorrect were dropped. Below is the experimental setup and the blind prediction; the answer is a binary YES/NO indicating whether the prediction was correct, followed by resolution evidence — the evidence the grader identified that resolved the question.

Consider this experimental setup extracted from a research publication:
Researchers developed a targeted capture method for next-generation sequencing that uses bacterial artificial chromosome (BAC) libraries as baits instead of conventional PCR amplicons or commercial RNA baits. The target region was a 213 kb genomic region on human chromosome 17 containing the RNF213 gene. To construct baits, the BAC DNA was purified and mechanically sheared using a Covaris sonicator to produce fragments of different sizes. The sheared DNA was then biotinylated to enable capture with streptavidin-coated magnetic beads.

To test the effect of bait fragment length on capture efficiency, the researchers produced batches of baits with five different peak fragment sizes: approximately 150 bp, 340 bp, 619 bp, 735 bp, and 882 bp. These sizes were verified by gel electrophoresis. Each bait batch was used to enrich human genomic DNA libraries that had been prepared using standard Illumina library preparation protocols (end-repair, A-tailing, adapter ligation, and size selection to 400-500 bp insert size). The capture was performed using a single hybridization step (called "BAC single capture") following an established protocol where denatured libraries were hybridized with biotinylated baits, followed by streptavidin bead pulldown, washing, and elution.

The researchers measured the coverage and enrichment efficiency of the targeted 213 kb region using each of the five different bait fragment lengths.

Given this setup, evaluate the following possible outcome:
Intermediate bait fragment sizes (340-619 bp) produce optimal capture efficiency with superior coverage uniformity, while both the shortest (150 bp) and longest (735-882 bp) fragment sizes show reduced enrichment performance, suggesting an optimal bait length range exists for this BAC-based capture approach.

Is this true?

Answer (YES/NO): NO